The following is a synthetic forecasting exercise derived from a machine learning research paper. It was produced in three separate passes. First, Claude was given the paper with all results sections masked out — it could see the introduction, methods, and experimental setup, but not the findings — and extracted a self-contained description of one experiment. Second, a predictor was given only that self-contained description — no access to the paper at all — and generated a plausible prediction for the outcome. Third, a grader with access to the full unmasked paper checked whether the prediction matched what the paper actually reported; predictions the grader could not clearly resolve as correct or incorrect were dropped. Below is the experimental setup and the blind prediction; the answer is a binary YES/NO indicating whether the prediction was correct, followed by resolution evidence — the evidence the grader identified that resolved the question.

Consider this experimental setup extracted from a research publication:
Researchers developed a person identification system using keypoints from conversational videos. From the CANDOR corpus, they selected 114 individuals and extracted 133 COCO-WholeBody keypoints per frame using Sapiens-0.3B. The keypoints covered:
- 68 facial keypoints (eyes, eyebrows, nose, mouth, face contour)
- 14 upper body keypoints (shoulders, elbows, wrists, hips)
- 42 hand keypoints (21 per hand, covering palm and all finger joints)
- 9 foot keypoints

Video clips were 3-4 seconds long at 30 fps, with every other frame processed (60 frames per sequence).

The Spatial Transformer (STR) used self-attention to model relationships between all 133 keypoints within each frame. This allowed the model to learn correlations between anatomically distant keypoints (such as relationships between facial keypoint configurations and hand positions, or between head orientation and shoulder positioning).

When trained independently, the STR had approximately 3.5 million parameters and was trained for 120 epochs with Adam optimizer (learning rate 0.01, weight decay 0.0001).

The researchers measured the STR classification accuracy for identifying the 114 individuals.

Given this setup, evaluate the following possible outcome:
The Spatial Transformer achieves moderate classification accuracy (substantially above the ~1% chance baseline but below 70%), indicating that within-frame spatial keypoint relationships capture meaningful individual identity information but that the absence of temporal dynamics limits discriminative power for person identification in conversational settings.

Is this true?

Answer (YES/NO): NO